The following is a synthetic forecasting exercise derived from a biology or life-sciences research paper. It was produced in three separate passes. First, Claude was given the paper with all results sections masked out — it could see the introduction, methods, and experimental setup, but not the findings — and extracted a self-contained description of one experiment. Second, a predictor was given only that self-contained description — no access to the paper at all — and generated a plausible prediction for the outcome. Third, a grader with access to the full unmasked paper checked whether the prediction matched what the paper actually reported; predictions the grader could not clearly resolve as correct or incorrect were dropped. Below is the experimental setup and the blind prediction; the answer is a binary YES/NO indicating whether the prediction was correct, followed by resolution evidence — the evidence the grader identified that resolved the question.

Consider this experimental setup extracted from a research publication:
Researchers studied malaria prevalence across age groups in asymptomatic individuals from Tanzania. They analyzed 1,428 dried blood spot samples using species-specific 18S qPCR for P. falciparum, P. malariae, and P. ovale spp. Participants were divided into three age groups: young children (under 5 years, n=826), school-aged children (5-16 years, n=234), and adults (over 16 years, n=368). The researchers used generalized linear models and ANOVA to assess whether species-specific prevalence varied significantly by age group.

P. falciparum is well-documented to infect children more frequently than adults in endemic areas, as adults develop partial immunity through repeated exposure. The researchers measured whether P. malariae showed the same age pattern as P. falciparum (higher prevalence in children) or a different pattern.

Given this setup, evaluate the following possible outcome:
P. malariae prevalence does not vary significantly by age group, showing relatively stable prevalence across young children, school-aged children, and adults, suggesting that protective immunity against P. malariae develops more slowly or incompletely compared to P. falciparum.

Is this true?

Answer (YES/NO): NO